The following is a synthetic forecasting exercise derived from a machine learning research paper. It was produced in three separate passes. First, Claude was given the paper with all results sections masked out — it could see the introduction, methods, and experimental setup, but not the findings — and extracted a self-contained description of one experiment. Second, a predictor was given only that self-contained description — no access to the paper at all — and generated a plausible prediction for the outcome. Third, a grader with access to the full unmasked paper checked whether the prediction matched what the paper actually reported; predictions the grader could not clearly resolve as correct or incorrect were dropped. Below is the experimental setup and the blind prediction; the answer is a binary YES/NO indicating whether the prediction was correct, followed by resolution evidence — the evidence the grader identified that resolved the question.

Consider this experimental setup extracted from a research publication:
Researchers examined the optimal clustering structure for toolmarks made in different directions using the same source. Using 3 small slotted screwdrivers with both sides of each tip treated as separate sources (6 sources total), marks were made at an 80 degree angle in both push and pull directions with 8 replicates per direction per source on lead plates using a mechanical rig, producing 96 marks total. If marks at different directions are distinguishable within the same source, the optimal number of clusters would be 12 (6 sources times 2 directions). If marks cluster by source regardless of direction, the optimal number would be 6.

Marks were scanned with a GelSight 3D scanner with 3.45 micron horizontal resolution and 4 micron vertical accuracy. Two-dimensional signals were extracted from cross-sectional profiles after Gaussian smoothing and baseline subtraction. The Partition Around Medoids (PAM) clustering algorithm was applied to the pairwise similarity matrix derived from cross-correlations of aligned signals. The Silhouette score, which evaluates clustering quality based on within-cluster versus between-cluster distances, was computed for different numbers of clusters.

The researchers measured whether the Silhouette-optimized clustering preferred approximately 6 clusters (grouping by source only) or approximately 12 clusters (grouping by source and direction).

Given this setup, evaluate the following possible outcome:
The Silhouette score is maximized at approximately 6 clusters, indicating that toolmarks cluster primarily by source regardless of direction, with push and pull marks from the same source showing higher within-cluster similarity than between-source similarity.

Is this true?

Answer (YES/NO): YES